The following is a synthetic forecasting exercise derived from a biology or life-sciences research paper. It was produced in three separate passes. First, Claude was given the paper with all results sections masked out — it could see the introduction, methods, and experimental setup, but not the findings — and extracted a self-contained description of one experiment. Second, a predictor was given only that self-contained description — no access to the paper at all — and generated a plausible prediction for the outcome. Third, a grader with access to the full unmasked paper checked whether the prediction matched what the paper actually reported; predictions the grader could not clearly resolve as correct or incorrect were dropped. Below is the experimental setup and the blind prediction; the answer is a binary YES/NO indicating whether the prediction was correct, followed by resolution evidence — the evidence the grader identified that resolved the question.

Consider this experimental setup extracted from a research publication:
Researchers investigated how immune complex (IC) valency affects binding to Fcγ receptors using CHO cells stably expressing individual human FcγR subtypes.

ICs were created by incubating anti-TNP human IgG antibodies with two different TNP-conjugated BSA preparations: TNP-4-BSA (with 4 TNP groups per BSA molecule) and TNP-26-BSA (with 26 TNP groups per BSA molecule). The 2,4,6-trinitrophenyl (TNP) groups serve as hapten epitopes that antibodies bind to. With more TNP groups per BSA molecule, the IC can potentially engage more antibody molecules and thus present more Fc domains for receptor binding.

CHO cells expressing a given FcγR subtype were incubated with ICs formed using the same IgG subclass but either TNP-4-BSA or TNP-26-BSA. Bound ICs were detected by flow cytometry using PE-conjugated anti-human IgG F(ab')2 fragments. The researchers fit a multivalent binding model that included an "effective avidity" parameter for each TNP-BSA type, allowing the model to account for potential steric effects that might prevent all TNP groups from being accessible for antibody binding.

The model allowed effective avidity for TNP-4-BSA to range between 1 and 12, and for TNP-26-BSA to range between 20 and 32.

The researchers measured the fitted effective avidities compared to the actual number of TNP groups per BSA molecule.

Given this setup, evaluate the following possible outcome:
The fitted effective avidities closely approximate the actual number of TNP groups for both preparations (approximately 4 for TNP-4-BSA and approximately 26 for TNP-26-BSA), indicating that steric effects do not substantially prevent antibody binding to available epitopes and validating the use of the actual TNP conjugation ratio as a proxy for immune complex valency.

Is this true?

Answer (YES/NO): NO